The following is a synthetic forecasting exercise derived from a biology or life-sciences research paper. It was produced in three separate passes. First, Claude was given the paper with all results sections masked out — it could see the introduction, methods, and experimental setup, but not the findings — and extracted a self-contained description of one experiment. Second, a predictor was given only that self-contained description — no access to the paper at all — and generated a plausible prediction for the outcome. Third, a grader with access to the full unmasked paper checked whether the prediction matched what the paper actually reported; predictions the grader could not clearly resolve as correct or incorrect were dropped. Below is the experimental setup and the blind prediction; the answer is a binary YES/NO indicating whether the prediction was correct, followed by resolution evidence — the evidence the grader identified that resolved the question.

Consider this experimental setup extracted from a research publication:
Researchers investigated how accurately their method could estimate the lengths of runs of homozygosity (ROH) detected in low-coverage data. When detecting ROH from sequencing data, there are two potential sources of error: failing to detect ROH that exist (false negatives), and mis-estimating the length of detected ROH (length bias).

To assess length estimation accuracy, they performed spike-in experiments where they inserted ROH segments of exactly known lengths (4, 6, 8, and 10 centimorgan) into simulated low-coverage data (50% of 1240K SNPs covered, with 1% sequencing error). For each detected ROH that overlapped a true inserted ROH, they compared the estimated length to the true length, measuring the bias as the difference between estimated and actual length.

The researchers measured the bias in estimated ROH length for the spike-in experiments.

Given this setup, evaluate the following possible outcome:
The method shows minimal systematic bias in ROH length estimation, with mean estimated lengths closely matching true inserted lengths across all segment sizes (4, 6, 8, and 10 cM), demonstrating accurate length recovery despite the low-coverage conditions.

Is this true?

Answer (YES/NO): YES